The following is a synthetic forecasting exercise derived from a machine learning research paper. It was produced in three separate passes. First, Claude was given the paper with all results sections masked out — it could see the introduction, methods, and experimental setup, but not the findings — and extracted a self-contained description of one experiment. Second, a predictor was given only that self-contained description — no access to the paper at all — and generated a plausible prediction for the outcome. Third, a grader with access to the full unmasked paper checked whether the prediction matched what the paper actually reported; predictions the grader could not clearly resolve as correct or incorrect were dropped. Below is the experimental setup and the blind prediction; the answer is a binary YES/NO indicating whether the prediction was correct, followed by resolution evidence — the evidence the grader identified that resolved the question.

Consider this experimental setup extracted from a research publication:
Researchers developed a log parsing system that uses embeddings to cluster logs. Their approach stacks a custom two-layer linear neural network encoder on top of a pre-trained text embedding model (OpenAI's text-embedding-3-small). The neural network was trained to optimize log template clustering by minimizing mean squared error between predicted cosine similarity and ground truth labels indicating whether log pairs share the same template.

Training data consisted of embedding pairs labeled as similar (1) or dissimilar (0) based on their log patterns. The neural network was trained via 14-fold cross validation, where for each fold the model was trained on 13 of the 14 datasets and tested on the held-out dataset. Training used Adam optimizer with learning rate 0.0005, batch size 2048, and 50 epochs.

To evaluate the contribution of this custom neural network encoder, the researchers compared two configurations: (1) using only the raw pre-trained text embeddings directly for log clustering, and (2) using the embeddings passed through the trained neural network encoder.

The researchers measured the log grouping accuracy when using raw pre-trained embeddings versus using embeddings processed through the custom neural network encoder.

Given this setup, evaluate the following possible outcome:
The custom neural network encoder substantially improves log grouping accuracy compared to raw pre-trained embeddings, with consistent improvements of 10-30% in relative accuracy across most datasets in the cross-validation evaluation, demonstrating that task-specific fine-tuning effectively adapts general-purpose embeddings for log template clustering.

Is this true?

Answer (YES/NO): NO